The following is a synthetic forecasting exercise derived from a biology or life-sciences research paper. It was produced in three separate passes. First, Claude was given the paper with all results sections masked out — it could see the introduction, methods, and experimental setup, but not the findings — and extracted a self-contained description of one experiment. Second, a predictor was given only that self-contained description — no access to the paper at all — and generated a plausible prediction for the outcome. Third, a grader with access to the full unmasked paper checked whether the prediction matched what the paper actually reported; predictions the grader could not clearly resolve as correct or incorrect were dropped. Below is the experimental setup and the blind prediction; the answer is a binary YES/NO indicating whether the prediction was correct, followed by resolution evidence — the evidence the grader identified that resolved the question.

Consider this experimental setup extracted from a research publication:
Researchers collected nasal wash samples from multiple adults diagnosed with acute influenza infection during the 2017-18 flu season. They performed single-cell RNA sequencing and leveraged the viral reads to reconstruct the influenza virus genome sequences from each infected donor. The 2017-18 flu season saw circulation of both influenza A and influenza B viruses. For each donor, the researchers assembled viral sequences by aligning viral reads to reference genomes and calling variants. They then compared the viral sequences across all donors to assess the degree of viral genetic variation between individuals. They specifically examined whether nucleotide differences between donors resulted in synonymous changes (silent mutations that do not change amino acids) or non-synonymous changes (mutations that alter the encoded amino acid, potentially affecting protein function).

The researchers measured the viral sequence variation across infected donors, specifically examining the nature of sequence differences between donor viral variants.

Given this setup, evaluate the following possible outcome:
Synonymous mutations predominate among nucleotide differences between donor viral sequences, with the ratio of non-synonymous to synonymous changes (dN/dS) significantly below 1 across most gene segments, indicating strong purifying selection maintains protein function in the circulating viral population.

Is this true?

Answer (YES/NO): YES